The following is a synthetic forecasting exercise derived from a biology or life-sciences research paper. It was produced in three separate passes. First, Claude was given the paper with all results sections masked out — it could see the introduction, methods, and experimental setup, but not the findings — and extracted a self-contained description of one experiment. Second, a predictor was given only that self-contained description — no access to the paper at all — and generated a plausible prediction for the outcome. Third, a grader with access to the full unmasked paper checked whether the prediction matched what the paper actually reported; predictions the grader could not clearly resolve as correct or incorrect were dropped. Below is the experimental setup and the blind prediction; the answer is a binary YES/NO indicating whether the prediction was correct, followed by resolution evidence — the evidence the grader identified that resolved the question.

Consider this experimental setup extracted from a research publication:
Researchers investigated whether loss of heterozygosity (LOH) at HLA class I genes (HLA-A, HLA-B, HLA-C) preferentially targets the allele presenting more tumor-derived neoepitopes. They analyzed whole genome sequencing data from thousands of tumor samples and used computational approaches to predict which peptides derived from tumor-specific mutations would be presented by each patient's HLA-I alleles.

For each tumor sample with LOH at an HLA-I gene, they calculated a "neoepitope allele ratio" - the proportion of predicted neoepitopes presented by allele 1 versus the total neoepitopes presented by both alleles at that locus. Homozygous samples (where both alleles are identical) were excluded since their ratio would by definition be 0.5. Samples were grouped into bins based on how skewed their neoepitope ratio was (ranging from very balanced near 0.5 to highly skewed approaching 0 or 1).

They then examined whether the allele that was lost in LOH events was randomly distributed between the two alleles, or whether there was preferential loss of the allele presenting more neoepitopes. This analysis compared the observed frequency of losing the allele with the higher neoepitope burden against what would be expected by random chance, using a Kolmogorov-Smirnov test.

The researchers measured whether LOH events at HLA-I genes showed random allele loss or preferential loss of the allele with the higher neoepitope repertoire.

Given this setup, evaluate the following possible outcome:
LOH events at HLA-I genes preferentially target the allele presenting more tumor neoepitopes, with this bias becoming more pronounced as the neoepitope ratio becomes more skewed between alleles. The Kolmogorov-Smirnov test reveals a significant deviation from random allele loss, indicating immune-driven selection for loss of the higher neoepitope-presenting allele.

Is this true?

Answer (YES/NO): YES